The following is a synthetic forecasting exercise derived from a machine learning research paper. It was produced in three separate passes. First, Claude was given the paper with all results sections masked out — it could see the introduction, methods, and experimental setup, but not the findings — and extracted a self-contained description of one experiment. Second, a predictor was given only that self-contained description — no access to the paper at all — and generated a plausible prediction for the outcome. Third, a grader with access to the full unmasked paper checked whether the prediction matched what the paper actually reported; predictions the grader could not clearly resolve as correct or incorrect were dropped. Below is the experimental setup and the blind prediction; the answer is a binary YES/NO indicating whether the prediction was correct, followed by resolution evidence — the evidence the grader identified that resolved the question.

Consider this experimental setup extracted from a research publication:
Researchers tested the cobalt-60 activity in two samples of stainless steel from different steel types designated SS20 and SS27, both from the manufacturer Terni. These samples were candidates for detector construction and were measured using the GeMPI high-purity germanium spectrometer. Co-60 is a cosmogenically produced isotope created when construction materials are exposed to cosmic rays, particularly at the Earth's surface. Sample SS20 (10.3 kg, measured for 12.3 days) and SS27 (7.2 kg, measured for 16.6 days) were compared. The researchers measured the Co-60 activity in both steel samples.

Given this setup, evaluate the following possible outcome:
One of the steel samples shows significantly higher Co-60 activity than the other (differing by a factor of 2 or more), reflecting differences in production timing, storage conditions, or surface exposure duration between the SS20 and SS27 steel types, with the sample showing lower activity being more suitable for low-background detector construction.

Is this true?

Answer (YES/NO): NO